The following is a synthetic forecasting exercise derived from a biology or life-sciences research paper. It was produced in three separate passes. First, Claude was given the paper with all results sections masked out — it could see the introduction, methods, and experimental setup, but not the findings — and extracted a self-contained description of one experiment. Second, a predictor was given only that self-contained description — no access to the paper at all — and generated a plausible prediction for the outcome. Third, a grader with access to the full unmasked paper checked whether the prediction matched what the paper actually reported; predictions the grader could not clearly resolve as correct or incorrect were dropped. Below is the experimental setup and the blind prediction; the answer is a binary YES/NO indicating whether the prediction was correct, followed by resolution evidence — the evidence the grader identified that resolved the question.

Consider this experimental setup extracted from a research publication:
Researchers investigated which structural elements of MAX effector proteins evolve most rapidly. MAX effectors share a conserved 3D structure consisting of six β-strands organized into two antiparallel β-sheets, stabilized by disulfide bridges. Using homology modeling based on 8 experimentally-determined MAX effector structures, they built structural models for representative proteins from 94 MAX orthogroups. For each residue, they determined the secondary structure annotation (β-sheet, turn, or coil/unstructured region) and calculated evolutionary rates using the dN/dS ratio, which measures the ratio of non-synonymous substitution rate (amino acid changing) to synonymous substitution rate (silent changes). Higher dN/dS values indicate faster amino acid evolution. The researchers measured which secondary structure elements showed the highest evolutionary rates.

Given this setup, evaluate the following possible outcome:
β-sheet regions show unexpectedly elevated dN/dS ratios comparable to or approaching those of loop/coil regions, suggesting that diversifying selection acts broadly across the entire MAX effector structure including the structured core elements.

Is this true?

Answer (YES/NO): NO